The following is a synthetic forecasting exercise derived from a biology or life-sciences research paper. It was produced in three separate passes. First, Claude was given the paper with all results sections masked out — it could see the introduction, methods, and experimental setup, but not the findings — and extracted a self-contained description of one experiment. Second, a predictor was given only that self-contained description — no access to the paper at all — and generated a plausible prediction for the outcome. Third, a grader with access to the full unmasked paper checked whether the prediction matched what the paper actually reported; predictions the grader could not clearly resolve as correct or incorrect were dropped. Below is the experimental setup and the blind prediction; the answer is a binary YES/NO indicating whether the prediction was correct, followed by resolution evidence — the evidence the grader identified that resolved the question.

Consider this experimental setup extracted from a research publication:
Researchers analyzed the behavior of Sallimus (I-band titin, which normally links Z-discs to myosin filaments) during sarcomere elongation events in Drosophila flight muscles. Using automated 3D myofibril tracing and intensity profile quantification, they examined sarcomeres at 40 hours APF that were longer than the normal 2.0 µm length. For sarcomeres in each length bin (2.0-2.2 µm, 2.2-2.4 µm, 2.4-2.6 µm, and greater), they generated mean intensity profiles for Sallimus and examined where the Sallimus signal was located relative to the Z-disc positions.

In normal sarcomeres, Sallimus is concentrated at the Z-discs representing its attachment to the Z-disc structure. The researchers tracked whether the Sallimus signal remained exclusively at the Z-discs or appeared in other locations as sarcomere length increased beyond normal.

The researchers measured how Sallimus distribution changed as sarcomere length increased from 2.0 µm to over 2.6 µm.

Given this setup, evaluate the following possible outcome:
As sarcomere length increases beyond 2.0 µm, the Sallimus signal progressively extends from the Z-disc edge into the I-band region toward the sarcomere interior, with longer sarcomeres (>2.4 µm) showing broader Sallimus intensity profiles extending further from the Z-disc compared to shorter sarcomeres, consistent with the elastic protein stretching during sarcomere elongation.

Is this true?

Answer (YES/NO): NO